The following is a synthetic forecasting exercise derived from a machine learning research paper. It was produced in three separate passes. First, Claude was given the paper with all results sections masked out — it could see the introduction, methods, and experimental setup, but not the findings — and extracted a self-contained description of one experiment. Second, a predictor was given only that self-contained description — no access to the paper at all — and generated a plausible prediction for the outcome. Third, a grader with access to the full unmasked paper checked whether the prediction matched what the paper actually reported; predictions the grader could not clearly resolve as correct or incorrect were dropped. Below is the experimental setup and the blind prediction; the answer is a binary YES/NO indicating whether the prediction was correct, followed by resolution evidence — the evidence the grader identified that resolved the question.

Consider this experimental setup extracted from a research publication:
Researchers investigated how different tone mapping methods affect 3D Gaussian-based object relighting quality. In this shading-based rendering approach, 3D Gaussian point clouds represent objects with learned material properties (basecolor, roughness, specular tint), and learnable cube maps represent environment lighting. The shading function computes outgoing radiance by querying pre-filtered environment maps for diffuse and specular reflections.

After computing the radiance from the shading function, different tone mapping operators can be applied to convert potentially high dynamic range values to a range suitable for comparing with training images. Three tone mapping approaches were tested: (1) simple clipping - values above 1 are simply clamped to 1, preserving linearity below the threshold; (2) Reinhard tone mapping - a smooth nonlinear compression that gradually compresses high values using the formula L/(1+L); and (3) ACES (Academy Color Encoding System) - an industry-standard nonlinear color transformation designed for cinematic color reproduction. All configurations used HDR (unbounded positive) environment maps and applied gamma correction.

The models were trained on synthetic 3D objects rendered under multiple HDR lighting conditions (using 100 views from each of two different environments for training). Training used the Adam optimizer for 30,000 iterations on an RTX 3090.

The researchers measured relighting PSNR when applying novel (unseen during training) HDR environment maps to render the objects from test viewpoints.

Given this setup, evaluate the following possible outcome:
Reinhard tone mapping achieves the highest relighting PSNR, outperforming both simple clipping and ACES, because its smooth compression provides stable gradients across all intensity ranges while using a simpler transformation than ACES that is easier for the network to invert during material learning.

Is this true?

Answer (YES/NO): NO